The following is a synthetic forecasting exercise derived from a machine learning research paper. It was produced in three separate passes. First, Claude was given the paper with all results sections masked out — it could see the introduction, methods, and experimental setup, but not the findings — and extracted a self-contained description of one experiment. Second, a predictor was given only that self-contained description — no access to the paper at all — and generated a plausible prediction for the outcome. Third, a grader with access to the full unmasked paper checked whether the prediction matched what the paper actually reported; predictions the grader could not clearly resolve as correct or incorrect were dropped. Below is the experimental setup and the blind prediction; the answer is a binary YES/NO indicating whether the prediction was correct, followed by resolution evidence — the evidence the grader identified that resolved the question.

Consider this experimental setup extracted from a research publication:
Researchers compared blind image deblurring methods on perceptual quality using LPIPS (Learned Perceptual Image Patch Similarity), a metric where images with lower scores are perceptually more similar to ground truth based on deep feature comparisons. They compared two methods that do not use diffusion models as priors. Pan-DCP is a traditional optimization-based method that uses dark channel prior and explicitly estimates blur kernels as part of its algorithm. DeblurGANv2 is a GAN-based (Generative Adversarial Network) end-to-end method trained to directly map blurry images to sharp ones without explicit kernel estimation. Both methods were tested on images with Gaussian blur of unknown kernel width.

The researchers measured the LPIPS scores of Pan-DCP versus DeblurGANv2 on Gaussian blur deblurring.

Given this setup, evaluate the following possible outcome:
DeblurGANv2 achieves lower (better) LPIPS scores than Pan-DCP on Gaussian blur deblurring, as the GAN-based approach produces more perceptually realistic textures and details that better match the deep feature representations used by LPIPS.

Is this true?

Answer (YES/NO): YES